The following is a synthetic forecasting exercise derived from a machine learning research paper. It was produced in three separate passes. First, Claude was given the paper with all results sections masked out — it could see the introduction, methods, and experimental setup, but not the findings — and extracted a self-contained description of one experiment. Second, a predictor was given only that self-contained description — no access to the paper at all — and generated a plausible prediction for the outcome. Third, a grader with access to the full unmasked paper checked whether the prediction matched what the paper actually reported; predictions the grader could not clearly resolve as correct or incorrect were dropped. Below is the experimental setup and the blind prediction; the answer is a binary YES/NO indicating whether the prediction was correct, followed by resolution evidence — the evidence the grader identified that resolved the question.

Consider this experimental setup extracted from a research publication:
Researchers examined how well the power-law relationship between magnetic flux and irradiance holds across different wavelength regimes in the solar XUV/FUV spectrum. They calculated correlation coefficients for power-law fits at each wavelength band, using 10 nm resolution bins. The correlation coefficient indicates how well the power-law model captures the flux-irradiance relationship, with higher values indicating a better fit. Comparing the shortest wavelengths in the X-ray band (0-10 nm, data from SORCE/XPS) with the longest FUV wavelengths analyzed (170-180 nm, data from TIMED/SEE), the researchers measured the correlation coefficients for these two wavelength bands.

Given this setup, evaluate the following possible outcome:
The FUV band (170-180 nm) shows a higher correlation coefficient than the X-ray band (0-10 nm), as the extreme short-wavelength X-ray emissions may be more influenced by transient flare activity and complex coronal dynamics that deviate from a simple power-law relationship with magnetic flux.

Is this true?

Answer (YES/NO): NO